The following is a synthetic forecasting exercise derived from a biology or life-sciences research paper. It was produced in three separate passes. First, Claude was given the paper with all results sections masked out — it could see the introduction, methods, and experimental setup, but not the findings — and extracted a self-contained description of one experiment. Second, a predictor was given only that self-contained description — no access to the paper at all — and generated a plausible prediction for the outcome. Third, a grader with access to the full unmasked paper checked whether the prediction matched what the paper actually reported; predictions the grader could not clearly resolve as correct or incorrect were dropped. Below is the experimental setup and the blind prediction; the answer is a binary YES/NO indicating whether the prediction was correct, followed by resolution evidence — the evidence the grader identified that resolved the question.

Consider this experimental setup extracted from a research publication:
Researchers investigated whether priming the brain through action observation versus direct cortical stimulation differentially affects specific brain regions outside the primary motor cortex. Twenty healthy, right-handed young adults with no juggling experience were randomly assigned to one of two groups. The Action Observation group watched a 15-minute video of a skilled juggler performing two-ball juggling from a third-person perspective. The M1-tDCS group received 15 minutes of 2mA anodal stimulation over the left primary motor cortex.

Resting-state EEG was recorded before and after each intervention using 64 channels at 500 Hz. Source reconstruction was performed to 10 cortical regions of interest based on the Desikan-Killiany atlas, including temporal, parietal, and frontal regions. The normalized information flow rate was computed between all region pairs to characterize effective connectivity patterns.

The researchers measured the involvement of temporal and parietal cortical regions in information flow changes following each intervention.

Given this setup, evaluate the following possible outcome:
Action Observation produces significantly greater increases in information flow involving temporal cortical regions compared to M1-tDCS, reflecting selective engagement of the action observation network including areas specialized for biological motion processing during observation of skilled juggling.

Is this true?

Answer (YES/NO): NO